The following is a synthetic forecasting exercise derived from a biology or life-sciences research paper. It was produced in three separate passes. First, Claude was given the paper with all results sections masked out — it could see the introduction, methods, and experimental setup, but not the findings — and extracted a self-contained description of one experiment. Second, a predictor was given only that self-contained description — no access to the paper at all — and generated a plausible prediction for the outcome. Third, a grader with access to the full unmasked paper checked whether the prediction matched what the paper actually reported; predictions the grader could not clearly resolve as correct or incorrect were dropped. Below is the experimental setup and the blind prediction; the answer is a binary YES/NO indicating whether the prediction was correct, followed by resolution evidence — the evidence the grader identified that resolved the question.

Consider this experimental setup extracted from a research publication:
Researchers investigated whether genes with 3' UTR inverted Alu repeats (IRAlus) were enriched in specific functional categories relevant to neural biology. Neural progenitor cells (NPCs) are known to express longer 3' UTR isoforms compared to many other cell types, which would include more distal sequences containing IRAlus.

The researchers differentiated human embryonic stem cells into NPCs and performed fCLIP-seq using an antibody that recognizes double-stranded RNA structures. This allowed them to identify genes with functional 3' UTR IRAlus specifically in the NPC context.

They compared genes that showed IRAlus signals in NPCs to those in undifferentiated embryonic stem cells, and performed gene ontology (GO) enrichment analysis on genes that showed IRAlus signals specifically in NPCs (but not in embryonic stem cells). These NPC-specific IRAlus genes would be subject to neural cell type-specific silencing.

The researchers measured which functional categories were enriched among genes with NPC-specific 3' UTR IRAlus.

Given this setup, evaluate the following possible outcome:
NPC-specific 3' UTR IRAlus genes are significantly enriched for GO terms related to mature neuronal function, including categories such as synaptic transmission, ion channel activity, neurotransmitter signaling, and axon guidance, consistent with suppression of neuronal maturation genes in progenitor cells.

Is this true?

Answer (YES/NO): NO